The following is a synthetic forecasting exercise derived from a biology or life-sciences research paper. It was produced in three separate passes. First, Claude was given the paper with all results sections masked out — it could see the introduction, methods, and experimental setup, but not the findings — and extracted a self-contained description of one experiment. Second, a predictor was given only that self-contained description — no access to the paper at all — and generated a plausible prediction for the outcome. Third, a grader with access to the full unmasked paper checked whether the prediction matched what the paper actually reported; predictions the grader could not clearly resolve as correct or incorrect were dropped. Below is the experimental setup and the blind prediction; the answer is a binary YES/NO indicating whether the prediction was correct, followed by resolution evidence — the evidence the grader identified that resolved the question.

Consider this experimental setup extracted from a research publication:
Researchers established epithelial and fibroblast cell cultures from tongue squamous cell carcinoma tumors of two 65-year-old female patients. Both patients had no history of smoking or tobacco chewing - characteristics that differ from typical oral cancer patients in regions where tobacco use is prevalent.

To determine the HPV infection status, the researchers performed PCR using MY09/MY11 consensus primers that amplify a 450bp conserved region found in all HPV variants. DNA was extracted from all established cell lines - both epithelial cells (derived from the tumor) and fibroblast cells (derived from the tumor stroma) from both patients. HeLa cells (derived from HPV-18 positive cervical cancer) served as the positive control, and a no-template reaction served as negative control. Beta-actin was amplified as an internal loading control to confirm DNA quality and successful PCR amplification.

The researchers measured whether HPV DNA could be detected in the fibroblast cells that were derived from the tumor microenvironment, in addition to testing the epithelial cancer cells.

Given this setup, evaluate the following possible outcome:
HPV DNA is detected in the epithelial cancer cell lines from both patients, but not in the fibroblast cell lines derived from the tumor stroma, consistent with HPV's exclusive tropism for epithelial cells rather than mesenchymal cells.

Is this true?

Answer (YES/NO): NO